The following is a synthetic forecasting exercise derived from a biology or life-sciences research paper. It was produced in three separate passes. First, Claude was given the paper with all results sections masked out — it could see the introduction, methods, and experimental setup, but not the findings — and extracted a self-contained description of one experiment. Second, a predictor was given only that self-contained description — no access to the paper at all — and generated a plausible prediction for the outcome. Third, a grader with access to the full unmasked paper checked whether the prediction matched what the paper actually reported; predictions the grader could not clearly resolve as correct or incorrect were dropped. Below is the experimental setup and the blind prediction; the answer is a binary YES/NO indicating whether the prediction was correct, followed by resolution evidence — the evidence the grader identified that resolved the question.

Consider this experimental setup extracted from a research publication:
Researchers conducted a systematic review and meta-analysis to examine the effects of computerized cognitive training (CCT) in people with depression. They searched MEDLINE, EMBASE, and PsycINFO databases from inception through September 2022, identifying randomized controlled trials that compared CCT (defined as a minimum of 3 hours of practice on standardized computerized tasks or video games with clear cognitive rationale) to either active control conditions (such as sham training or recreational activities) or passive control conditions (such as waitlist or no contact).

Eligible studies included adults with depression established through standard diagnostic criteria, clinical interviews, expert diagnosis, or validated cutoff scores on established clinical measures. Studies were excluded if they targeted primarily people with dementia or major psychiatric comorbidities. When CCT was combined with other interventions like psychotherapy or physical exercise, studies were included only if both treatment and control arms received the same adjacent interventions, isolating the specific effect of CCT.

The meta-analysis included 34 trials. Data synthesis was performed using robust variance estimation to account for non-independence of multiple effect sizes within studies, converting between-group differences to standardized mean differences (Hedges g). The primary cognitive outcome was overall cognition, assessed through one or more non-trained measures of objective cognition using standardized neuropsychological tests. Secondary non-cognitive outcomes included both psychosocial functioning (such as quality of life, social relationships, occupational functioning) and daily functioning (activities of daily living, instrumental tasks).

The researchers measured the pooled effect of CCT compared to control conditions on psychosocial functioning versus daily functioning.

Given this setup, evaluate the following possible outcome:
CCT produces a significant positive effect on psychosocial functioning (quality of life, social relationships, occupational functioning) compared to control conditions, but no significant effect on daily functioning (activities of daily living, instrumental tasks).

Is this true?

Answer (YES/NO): YES